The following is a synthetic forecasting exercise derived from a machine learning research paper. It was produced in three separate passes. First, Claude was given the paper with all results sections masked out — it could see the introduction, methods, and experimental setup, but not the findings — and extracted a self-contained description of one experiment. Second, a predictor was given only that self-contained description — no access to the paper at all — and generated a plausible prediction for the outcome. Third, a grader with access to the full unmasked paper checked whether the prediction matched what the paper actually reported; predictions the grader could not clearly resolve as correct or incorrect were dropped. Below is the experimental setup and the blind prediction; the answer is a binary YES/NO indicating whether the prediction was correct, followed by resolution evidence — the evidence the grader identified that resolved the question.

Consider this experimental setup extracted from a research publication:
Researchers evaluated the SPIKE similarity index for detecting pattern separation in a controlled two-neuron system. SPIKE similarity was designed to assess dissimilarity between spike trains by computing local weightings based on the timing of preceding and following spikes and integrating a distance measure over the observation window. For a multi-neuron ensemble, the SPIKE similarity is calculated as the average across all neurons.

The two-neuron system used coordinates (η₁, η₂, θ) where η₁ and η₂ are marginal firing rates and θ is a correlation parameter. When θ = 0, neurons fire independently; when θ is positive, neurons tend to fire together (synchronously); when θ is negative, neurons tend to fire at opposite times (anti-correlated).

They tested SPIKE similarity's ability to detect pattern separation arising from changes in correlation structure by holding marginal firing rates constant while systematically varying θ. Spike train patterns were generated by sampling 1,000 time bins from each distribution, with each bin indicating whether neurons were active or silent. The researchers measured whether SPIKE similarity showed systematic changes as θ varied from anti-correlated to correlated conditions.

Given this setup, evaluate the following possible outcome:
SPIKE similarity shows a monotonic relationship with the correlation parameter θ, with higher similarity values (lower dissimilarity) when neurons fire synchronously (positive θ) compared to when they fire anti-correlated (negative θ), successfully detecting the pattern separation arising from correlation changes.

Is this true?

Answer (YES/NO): NO